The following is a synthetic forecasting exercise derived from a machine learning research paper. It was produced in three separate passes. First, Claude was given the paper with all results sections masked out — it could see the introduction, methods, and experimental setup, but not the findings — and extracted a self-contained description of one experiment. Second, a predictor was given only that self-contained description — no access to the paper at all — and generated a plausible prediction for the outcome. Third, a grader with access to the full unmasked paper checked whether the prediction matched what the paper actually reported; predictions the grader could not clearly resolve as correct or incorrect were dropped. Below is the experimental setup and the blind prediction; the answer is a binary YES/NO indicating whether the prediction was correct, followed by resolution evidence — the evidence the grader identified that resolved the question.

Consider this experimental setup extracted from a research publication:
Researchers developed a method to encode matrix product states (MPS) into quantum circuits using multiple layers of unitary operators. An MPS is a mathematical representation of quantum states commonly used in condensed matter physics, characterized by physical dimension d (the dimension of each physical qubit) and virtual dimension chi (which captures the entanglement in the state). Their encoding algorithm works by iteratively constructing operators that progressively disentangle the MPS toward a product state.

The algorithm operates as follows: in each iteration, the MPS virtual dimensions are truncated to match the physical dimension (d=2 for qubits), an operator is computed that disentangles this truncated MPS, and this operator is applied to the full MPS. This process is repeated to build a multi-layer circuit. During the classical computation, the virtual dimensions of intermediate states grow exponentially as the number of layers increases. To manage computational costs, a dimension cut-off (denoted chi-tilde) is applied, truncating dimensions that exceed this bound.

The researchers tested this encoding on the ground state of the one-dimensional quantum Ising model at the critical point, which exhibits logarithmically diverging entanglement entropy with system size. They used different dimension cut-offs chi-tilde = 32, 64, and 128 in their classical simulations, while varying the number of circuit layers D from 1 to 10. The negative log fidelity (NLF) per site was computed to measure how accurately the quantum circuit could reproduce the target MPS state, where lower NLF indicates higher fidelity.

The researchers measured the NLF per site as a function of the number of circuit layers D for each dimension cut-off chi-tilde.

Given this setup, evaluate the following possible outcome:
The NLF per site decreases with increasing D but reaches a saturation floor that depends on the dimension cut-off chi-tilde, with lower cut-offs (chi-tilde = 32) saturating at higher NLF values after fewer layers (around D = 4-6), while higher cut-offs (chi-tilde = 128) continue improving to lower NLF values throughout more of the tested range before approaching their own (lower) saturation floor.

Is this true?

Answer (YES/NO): NO